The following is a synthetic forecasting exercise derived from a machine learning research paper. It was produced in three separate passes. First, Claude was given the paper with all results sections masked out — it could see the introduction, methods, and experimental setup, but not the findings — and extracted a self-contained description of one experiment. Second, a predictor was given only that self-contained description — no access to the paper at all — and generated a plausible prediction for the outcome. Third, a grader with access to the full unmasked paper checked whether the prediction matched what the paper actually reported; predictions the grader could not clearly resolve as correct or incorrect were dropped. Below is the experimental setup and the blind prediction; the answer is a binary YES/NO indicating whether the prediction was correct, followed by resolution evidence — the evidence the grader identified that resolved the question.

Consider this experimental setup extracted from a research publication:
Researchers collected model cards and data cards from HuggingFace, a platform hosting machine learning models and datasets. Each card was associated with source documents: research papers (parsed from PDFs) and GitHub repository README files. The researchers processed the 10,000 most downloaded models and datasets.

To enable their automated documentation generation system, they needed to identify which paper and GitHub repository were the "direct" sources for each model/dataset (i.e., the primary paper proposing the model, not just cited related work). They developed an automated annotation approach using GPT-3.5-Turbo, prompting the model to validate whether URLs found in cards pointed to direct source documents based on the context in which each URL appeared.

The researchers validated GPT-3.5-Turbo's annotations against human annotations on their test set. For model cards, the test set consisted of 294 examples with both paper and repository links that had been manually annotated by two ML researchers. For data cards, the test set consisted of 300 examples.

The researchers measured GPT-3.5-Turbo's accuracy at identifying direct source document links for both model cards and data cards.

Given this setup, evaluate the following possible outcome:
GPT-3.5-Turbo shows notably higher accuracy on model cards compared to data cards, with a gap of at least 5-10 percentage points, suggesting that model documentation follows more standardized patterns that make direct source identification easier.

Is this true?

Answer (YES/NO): NO